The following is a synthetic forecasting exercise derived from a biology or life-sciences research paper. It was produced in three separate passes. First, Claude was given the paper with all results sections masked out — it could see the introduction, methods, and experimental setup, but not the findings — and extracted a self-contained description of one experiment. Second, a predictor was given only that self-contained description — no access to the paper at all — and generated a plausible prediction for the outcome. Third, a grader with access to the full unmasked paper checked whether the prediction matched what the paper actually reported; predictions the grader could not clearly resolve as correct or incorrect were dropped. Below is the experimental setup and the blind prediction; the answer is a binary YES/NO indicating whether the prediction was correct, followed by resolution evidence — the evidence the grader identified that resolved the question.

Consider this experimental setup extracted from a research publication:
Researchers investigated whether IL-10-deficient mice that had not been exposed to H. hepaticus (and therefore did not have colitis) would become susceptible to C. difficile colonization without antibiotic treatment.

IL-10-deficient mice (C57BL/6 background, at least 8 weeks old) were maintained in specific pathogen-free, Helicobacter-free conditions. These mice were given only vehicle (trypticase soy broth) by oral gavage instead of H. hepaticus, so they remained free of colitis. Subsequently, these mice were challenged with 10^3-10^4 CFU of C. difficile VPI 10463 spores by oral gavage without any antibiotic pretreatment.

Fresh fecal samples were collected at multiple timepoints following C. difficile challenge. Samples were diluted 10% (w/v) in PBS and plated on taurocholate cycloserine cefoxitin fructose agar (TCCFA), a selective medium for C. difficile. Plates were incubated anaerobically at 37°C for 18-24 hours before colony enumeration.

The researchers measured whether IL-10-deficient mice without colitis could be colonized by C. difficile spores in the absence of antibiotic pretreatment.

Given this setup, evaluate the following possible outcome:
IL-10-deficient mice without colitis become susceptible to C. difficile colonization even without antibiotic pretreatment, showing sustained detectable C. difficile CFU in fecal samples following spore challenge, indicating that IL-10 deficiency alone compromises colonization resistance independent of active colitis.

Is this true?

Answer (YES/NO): NO